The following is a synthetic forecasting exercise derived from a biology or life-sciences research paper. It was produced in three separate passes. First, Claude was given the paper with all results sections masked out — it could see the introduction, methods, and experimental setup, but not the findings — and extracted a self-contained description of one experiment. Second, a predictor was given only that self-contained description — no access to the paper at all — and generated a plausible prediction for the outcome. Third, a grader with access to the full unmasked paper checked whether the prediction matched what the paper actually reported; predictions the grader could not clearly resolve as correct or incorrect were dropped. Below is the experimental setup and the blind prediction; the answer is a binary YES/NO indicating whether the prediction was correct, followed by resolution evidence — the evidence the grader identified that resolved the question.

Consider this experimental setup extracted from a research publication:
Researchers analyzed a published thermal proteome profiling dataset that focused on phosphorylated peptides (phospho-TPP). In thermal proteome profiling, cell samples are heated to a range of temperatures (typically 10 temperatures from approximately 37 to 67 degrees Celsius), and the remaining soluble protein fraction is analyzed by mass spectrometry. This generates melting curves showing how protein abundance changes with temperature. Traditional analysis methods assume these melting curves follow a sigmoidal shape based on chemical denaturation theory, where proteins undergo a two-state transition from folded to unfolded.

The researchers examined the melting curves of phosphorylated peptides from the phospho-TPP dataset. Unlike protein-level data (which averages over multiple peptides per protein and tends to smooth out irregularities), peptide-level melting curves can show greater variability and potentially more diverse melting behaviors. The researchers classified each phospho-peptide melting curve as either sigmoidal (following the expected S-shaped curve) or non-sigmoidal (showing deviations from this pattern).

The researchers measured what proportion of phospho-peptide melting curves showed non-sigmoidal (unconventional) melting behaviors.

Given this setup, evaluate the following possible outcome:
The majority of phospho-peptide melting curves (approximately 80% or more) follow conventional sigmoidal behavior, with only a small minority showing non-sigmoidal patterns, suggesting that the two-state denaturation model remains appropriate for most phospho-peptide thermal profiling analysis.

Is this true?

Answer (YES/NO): NO